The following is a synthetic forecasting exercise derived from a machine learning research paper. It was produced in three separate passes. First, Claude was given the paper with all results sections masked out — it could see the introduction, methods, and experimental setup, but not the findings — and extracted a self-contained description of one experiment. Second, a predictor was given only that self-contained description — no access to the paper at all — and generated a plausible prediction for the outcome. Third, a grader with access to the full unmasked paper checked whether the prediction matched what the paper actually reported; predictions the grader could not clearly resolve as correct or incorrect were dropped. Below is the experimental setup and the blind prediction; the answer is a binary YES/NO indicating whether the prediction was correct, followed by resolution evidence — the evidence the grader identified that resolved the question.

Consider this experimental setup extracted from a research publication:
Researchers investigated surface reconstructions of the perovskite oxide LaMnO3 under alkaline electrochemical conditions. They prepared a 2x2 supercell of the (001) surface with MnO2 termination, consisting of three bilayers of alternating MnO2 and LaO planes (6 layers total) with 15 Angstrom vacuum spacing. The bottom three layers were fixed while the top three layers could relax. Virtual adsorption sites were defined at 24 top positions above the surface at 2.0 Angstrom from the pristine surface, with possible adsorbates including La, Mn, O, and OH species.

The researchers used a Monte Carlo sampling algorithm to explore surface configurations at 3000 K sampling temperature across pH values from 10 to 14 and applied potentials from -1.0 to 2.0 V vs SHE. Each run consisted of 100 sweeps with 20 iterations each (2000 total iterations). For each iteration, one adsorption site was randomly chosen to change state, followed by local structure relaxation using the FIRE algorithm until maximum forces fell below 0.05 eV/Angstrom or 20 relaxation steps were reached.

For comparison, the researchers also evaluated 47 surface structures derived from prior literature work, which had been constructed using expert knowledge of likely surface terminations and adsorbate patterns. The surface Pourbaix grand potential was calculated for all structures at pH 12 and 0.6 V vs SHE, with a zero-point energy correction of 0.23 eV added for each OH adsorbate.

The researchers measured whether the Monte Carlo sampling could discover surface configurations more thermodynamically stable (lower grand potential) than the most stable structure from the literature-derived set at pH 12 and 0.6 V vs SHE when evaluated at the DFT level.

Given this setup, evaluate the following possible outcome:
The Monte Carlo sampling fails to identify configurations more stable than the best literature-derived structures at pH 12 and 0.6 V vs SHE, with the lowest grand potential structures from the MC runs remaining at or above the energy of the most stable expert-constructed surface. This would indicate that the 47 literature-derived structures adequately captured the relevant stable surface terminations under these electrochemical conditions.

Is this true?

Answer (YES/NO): NO